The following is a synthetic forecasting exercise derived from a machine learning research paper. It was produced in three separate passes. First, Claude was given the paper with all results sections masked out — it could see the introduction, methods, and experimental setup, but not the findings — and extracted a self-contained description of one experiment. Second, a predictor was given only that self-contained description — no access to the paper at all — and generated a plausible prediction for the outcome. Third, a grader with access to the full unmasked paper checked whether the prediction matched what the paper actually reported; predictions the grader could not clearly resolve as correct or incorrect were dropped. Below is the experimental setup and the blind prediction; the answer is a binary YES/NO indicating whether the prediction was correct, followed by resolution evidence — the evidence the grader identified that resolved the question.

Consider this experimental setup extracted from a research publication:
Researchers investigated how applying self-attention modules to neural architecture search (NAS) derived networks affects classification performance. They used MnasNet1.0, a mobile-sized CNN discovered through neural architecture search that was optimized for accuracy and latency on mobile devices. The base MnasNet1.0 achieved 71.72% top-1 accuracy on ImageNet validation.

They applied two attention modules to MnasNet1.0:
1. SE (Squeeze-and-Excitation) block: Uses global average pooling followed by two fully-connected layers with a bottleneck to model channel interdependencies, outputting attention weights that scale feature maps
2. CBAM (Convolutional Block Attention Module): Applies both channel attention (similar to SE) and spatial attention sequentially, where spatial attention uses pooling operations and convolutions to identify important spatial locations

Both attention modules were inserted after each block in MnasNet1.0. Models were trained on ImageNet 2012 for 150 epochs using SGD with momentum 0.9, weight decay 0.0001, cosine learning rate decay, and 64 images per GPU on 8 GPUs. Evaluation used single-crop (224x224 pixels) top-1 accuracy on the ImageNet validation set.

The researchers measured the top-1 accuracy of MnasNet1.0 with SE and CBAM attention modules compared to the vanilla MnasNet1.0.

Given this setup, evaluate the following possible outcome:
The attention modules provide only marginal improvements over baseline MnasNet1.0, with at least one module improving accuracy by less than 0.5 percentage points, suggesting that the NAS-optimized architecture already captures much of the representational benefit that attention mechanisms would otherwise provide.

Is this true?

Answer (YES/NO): NO